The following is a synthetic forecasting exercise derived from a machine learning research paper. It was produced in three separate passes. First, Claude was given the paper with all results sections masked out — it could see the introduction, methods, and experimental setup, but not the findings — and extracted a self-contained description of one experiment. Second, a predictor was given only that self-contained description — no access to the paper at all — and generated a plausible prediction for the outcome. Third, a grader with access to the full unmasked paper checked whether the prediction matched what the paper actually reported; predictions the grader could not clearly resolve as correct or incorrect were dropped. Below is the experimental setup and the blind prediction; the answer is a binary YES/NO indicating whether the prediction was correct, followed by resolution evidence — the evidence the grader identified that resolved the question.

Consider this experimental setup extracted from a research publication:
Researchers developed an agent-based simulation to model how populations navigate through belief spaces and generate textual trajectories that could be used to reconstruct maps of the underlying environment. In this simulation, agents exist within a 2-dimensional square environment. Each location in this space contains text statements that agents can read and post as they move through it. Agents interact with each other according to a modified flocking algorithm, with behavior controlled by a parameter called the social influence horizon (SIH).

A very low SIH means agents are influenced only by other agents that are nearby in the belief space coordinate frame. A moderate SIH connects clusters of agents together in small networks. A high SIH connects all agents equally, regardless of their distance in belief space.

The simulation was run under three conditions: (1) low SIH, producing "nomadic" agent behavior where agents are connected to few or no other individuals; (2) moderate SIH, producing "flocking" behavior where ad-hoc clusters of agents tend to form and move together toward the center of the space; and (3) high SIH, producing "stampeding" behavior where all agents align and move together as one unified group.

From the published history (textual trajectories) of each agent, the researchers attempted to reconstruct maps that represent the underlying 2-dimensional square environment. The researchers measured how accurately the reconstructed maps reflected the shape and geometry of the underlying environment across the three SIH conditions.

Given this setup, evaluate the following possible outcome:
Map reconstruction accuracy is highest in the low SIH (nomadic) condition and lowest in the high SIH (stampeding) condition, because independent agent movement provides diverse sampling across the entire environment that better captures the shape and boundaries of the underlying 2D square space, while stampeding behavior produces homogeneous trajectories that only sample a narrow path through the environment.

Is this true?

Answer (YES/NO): YES